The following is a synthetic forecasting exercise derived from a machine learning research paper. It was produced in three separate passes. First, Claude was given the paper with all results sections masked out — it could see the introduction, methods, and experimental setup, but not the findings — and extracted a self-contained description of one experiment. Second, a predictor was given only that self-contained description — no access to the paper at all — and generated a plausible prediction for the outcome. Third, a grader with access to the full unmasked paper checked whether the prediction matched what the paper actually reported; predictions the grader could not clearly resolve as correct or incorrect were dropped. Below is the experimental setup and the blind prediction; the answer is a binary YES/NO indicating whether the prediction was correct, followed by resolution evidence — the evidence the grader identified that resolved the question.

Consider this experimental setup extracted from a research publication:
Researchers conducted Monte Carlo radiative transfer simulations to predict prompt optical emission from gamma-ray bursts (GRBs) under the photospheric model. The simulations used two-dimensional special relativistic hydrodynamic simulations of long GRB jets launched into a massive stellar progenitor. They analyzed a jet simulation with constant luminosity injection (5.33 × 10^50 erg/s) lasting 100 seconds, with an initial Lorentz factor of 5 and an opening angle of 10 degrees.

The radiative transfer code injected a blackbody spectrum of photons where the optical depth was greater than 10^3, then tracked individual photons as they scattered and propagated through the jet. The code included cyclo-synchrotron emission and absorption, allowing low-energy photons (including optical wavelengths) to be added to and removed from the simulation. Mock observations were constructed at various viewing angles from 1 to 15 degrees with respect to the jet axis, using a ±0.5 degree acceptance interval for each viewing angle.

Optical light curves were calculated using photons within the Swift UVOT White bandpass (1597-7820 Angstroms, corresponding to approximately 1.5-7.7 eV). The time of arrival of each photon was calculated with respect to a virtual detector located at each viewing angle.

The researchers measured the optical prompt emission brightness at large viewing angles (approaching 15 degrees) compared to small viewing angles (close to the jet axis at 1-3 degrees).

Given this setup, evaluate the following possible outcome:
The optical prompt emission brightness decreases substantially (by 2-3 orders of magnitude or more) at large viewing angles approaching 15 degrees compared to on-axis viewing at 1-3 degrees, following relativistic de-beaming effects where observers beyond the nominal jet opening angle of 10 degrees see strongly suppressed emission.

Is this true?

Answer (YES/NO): NO